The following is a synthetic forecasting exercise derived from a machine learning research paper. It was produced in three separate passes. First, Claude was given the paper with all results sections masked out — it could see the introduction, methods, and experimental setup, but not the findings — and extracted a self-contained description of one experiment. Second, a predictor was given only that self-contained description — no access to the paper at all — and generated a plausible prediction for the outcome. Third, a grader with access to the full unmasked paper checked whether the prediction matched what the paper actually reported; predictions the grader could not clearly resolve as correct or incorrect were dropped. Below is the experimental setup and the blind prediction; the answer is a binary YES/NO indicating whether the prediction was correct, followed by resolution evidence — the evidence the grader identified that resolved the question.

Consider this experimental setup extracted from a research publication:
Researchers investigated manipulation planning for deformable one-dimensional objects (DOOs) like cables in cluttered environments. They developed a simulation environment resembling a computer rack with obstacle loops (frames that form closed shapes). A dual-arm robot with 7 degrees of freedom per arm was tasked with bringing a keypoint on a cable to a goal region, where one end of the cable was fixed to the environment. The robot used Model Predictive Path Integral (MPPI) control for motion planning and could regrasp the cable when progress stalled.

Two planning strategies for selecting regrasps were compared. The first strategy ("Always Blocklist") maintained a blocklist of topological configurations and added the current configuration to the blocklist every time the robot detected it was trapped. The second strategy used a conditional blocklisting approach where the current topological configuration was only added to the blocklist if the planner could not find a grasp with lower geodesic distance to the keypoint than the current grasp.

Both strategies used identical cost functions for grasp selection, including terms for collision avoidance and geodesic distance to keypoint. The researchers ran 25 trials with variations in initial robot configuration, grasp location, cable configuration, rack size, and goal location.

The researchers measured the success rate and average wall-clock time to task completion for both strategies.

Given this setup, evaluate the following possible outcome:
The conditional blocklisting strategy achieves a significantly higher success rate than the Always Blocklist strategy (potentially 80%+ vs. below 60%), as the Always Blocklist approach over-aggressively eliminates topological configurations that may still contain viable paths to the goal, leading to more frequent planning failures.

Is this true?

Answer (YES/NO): NO